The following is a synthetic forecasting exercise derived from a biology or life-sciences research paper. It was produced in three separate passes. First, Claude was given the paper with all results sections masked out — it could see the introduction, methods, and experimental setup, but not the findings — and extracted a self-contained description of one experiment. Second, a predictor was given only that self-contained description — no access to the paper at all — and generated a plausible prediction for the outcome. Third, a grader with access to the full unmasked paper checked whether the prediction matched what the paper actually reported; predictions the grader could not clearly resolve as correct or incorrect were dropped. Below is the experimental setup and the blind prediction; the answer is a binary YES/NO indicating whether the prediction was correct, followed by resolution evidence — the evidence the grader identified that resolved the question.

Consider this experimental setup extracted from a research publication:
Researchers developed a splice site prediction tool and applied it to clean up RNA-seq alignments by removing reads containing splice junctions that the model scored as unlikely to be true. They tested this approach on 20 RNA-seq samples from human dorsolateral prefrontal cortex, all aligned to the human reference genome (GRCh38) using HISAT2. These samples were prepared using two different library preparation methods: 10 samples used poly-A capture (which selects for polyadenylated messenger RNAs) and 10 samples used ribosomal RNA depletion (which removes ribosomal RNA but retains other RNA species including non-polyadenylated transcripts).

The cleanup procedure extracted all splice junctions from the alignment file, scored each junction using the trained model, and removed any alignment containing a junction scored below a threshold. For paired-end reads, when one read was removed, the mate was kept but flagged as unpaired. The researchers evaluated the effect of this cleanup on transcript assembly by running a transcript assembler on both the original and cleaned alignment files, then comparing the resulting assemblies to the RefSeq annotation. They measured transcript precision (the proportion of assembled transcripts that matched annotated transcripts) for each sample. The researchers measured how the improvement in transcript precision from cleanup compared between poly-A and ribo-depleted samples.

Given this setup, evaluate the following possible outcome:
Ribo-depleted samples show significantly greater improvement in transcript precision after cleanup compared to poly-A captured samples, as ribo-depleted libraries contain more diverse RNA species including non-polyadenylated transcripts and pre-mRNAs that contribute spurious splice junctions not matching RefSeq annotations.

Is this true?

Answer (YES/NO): YES